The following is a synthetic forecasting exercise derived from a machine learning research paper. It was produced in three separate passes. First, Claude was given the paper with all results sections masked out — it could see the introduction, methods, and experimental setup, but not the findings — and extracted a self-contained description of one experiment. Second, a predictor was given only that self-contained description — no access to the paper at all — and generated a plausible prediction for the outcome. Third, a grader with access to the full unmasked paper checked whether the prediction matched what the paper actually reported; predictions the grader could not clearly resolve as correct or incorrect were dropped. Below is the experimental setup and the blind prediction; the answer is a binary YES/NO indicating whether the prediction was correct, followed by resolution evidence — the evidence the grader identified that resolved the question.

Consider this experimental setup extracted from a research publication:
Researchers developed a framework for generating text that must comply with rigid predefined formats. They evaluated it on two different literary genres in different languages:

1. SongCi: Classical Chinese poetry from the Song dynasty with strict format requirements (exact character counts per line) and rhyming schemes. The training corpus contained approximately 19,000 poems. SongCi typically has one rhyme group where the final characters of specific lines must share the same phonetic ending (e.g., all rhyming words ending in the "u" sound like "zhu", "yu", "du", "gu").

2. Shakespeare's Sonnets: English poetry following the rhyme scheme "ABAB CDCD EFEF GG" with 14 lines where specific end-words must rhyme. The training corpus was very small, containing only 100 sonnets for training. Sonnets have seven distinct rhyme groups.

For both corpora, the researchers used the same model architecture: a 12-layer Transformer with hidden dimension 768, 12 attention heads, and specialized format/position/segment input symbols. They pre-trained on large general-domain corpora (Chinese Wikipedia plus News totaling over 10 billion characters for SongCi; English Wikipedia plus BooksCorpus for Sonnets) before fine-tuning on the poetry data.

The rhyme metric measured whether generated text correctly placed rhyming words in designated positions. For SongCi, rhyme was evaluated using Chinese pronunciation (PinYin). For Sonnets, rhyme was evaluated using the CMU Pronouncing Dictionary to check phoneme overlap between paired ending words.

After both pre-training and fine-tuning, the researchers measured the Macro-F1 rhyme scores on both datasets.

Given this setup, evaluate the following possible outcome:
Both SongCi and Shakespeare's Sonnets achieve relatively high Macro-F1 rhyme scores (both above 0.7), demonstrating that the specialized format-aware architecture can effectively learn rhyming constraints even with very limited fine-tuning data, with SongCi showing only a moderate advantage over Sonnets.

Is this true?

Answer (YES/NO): NO